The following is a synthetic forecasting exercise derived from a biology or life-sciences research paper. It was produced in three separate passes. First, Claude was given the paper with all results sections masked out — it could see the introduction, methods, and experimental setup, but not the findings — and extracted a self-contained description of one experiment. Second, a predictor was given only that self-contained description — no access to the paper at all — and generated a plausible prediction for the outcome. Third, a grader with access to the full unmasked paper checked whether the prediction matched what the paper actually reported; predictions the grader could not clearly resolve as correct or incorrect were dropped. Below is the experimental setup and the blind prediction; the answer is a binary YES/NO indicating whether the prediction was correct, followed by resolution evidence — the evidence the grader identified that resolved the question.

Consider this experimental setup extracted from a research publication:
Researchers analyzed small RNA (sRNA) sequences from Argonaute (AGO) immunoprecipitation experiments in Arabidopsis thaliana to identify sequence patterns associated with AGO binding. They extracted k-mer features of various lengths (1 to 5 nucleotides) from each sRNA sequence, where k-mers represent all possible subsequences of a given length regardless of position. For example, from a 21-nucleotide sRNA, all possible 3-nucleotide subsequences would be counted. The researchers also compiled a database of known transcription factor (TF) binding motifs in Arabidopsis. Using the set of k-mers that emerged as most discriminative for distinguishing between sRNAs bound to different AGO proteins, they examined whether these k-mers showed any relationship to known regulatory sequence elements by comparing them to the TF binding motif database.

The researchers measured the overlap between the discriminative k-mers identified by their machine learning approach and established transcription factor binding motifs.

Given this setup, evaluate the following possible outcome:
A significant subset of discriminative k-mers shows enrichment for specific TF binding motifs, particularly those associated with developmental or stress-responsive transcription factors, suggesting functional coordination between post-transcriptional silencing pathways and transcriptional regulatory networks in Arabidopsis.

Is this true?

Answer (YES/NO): YES